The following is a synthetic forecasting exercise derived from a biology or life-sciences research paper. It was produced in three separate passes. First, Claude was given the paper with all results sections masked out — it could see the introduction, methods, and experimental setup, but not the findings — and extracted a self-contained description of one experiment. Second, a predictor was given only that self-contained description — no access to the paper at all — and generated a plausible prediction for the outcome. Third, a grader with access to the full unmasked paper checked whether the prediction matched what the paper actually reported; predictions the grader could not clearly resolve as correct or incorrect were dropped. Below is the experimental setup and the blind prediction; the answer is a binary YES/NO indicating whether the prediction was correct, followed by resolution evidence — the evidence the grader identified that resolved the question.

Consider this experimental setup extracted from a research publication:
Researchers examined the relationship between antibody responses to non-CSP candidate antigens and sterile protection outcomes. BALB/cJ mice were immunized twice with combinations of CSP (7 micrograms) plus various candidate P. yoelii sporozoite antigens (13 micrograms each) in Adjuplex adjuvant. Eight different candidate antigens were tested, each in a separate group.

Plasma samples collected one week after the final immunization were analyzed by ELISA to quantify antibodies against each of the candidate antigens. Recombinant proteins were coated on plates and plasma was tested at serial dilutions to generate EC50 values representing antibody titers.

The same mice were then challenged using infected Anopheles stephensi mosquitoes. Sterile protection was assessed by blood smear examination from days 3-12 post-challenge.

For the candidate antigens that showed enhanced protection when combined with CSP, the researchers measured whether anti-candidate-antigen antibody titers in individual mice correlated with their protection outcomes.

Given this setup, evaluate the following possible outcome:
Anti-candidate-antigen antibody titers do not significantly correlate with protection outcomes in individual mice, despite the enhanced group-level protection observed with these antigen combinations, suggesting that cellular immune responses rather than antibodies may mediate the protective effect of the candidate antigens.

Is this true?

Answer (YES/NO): YES